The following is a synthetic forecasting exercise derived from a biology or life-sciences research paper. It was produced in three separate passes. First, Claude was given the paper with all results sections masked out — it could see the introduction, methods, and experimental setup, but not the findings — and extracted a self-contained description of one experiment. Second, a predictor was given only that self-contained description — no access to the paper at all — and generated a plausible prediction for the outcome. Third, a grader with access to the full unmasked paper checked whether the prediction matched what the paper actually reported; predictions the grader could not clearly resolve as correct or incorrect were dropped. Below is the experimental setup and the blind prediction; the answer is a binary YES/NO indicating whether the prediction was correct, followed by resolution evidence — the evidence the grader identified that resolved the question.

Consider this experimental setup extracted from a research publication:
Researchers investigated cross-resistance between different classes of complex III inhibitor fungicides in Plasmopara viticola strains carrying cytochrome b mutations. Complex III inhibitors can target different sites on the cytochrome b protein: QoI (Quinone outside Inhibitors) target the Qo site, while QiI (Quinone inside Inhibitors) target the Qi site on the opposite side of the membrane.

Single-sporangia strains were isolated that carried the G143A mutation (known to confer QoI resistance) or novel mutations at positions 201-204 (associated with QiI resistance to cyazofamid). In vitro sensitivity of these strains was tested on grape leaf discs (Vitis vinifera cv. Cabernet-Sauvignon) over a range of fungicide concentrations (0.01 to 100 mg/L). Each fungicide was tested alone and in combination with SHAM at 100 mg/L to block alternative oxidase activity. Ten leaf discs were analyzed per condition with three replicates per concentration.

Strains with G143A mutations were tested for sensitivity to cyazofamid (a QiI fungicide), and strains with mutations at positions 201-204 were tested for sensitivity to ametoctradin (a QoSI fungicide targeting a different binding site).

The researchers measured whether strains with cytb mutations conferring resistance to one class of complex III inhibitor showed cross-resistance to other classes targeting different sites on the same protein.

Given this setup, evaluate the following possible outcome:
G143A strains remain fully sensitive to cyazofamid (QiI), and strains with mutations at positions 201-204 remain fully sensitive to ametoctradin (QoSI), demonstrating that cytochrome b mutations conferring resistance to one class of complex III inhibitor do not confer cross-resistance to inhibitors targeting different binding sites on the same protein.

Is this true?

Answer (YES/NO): YES